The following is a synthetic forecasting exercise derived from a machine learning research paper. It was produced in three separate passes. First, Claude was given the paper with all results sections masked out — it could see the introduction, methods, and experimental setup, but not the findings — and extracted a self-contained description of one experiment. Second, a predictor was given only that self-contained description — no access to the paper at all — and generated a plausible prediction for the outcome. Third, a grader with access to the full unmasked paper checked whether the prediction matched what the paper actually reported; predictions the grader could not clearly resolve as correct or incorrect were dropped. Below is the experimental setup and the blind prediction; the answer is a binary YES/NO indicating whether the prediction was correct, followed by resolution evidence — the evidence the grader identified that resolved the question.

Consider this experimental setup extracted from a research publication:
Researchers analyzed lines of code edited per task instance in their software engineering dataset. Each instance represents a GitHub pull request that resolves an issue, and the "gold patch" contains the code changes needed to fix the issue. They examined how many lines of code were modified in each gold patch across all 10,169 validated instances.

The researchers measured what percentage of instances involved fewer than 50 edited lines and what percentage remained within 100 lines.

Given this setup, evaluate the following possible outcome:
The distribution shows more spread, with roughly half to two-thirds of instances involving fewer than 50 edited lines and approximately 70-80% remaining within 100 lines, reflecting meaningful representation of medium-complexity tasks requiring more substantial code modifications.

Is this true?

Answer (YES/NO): NO